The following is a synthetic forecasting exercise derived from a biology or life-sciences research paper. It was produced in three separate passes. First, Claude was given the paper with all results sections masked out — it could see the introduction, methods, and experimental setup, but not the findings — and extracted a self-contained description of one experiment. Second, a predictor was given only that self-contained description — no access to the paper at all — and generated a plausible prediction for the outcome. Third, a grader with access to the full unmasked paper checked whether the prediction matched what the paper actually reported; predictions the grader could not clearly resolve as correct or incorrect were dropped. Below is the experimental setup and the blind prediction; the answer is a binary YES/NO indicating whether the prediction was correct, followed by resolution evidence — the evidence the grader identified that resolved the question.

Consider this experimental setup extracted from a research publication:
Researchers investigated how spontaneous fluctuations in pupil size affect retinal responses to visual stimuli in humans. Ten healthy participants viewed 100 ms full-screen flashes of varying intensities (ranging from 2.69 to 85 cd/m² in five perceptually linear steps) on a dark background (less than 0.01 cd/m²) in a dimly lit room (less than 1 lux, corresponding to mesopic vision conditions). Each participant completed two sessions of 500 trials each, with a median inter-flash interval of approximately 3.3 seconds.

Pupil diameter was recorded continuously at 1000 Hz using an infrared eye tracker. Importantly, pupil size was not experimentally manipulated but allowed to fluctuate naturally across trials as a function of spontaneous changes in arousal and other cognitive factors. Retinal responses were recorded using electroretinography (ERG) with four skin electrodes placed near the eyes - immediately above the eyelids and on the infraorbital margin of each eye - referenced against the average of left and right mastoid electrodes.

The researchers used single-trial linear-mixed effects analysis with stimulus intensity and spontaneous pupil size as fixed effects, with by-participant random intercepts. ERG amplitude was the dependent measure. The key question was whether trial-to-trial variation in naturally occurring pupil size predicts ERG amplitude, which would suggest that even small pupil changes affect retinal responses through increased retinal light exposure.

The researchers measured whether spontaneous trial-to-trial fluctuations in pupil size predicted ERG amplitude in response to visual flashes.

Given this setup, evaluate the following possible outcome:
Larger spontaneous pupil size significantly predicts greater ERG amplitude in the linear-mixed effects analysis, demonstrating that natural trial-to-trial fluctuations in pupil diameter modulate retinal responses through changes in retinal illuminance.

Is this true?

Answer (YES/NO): NO